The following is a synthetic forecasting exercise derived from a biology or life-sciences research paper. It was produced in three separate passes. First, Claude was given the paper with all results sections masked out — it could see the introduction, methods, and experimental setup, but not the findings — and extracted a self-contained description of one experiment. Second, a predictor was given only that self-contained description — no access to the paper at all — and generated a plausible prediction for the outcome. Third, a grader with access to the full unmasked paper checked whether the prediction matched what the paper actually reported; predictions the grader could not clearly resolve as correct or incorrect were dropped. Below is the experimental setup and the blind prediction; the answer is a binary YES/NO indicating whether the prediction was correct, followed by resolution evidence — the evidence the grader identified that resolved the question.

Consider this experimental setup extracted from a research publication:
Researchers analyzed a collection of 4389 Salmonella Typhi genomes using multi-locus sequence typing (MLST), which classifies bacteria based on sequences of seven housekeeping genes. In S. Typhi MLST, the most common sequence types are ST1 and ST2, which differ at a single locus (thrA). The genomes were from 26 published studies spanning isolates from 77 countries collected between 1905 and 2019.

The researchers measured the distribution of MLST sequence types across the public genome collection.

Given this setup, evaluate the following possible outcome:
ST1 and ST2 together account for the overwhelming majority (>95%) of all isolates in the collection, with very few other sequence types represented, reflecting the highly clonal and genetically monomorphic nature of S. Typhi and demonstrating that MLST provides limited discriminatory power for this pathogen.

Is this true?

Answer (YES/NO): YES